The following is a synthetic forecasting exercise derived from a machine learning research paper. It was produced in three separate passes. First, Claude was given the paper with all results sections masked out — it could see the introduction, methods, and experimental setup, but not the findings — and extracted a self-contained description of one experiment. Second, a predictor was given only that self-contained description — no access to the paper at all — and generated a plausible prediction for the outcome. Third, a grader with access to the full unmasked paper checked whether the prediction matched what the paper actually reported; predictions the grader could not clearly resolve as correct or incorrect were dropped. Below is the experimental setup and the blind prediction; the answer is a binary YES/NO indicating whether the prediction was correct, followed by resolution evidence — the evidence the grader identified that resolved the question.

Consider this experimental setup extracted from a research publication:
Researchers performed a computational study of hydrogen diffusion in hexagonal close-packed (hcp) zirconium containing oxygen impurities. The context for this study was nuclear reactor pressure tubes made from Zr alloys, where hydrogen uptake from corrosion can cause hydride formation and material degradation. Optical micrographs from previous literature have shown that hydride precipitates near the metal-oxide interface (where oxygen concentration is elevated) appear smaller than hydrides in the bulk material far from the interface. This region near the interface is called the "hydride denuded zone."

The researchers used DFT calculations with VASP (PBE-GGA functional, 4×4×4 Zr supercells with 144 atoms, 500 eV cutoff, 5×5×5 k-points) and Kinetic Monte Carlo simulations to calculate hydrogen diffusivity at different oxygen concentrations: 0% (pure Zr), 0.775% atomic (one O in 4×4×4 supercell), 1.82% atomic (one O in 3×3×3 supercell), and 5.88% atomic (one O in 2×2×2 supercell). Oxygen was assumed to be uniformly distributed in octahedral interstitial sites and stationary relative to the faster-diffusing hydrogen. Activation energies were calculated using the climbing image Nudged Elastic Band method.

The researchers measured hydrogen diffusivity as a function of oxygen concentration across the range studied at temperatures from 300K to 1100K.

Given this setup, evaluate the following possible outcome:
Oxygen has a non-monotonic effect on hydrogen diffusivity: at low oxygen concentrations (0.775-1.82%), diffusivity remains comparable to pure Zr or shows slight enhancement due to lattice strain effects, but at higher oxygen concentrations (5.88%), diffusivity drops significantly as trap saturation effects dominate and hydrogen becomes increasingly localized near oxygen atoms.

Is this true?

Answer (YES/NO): NO